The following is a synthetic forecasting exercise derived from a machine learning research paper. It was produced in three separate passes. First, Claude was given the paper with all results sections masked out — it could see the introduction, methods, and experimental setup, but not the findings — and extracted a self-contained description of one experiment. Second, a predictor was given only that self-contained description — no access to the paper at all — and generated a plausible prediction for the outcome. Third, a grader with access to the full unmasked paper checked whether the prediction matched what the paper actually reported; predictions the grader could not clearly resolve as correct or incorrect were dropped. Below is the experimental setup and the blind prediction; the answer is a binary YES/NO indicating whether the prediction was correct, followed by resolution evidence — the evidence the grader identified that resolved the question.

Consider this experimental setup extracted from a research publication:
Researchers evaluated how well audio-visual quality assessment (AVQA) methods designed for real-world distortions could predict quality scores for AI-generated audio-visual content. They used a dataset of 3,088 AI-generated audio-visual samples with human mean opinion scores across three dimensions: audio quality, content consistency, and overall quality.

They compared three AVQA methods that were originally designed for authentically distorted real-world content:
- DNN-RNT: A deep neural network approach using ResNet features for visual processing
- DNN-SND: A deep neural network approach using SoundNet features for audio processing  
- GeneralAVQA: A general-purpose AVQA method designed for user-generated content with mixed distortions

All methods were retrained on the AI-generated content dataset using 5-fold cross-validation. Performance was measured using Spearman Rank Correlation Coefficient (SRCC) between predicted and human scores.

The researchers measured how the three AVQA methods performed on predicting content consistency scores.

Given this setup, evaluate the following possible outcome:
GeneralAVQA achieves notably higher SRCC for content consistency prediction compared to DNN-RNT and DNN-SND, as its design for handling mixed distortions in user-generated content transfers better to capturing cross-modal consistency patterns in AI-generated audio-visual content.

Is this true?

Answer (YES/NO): NO